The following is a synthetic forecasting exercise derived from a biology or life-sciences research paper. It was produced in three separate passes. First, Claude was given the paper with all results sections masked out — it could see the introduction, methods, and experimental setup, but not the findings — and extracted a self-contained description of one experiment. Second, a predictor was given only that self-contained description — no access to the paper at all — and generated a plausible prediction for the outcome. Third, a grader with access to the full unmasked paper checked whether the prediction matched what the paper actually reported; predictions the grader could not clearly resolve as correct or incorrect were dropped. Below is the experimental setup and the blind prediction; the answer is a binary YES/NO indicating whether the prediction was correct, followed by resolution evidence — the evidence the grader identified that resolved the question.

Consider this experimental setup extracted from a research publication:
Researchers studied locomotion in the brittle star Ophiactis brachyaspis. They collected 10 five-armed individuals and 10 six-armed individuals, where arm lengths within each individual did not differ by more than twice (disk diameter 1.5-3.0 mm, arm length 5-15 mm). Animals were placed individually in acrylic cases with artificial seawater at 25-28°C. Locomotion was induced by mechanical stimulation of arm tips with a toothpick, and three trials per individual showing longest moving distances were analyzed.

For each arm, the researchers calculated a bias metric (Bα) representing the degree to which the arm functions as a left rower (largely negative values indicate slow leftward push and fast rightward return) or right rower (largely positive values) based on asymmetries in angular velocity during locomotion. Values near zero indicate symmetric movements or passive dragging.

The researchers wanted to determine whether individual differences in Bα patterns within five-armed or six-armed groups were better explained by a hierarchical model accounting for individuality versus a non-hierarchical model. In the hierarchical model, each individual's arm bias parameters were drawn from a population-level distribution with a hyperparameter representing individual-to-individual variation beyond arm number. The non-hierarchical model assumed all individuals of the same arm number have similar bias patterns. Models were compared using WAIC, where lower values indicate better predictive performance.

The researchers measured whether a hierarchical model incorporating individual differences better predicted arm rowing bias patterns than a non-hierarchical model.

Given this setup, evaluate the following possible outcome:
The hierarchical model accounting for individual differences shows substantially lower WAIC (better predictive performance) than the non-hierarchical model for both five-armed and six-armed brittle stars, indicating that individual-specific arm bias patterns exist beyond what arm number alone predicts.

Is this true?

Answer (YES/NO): NO